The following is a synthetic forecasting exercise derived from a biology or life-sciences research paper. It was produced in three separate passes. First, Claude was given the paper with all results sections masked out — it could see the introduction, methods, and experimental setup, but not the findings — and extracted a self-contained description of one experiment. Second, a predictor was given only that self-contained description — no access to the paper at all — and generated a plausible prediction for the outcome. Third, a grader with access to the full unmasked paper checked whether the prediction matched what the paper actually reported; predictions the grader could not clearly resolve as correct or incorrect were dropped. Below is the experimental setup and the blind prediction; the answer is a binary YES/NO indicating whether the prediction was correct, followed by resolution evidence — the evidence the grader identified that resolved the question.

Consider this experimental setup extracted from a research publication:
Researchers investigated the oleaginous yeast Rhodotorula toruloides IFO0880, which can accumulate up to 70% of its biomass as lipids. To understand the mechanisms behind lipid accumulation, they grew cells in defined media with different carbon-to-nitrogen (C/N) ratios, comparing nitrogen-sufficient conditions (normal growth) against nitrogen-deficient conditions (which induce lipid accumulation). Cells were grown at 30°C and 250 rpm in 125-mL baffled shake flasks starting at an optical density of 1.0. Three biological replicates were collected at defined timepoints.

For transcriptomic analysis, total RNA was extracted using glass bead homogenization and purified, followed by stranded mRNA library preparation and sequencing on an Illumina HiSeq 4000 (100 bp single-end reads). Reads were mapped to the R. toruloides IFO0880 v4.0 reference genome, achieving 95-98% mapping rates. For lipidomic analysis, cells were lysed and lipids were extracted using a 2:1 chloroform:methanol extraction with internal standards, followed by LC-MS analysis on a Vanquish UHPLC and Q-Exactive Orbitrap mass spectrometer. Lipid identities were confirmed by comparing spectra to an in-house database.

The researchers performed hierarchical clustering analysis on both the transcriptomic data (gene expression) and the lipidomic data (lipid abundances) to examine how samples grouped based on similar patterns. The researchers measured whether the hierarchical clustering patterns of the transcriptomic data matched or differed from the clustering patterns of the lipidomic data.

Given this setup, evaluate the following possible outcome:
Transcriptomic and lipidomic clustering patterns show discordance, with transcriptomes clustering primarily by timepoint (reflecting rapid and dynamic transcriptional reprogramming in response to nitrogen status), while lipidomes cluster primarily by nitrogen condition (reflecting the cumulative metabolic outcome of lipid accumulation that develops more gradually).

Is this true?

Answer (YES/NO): NO